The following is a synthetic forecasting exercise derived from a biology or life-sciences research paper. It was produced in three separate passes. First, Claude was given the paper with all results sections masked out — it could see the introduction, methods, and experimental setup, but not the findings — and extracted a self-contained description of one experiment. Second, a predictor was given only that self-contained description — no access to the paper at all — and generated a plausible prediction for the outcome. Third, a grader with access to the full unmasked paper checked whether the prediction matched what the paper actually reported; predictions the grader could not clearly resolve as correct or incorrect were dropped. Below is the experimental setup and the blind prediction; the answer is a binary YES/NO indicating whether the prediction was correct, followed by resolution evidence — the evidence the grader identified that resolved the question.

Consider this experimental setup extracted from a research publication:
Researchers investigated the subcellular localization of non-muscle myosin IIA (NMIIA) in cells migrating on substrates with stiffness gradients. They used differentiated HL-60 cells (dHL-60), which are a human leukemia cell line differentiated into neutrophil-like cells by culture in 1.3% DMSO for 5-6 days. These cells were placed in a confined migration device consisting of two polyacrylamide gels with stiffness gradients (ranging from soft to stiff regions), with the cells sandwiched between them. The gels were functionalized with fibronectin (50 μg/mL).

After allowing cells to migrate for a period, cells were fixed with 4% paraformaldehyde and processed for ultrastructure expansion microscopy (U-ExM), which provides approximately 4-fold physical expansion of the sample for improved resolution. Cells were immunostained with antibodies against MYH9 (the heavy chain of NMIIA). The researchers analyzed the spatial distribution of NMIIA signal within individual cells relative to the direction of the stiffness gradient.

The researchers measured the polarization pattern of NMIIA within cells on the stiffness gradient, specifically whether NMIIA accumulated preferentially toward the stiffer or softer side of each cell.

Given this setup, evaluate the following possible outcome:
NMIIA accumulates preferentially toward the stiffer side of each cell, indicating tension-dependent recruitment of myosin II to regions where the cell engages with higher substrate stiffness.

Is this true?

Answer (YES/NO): NO